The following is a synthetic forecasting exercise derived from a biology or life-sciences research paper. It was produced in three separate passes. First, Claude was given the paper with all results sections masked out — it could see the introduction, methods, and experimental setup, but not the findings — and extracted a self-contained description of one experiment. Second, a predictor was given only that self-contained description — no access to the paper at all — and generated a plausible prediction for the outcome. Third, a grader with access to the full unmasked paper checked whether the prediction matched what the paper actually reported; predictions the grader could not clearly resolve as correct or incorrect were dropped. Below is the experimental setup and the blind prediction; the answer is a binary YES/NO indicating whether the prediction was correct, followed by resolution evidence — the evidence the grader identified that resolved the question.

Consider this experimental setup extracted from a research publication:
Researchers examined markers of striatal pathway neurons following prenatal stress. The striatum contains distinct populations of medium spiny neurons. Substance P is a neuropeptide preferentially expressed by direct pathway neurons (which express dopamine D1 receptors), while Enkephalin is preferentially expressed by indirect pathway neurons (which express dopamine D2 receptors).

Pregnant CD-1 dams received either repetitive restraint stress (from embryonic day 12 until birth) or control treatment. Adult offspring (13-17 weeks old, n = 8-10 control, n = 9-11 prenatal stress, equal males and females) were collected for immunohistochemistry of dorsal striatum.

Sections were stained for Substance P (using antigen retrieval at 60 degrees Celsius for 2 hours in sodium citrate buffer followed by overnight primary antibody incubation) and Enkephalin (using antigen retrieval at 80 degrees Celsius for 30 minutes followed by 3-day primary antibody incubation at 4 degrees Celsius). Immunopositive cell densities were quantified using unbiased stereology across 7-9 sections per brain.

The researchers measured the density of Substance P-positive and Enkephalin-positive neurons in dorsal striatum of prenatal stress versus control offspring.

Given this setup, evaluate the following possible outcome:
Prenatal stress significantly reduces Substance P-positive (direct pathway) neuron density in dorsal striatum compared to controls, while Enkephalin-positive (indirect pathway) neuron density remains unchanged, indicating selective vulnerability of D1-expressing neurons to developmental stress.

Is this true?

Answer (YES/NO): NO